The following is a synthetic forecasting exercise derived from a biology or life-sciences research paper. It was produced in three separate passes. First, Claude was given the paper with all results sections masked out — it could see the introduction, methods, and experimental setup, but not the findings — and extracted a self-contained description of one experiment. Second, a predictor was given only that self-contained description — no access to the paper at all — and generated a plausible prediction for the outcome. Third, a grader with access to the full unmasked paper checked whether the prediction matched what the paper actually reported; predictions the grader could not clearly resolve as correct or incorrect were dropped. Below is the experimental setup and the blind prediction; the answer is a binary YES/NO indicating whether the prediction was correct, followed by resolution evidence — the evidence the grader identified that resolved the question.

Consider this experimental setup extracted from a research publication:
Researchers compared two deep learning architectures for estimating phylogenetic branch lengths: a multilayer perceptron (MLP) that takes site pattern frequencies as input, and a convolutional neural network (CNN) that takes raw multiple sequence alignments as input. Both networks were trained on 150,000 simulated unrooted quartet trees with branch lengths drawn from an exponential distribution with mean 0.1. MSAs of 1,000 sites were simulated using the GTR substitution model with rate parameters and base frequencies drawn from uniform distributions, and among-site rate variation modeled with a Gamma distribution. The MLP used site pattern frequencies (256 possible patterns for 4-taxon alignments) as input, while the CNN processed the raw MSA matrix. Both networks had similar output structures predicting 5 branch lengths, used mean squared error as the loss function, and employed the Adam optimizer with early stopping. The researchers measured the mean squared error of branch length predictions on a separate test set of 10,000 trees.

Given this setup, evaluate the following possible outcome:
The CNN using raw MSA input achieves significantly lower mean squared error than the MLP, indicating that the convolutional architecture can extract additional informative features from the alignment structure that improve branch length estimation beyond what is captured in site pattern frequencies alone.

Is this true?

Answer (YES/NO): NO